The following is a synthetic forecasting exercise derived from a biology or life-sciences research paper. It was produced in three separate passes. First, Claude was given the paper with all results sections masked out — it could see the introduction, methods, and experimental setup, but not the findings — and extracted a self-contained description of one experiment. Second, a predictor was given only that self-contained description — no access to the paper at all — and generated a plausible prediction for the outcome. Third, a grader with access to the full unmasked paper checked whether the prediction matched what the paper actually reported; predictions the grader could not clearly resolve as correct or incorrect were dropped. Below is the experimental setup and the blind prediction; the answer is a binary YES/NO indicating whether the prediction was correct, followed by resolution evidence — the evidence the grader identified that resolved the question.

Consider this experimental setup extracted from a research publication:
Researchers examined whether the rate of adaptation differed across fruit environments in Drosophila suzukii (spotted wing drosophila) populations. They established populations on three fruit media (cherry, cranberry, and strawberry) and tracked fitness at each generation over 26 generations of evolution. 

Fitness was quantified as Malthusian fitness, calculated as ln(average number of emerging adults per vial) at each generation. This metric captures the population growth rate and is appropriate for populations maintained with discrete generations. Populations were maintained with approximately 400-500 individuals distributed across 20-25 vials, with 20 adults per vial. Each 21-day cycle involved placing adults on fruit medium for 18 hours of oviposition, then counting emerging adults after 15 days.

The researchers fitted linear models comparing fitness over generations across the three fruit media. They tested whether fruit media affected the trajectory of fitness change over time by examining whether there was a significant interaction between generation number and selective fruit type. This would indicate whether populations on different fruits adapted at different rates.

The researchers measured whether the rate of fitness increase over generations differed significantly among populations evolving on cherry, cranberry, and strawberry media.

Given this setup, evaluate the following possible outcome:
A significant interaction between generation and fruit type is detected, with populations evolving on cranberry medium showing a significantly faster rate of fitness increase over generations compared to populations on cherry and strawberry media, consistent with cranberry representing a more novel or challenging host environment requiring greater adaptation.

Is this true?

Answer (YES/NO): NO